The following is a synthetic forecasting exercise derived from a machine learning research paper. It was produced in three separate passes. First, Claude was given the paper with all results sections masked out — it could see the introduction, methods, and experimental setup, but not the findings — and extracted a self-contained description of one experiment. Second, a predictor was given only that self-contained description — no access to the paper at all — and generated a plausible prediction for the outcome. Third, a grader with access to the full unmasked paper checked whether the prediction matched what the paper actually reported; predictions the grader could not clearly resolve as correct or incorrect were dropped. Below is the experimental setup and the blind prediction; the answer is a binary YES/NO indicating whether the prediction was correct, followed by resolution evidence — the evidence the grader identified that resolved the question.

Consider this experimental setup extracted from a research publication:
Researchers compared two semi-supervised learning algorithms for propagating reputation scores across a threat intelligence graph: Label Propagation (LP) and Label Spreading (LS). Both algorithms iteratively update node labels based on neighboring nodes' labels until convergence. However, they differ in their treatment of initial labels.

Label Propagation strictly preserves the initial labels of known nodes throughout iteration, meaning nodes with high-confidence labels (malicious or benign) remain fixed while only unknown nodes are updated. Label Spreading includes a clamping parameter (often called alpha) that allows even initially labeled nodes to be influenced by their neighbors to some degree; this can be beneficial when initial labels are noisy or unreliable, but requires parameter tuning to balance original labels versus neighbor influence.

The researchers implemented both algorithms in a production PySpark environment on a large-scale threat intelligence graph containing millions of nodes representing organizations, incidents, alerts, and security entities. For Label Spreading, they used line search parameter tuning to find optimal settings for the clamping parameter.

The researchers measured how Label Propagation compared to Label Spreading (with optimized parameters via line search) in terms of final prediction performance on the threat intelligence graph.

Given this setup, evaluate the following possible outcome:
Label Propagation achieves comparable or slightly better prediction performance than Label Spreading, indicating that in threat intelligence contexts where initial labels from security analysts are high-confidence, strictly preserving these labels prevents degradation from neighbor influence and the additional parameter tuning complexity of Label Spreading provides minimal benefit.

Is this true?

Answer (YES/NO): YES